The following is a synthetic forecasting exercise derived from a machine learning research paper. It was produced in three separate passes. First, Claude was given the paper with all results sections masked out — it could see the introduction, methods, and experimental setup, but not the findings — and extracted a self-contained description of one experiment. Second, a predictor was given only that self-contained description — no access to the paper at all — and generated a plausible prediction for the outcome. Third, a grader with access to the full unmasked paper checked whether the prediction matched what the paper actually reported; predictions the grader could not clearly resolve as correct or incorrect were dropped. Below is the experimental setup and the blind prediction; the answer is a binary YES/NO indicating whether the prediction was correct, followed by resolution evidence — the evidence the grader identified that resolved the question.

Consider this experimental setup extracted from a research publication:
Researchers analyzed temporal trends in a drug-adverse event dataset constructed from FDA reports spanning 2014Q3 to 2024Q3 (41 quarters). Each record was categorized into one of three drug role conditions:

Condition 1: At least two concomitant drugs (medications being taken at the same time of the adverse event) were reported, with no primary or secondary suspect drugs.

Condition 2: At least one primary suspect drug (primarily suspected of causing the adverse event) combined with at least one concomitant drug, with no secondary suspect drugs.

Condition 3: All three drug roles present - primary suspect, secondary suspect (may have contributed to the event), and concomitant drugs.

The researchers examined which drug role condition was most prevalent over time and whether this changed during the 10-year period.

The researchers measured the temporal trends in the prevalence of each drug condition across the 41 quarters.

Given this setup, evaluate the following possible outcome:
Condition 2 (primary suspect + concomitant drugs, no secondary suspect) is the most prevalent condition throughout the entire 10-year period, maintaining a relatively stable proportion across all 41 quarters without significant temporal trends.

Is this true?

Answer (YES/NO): NO